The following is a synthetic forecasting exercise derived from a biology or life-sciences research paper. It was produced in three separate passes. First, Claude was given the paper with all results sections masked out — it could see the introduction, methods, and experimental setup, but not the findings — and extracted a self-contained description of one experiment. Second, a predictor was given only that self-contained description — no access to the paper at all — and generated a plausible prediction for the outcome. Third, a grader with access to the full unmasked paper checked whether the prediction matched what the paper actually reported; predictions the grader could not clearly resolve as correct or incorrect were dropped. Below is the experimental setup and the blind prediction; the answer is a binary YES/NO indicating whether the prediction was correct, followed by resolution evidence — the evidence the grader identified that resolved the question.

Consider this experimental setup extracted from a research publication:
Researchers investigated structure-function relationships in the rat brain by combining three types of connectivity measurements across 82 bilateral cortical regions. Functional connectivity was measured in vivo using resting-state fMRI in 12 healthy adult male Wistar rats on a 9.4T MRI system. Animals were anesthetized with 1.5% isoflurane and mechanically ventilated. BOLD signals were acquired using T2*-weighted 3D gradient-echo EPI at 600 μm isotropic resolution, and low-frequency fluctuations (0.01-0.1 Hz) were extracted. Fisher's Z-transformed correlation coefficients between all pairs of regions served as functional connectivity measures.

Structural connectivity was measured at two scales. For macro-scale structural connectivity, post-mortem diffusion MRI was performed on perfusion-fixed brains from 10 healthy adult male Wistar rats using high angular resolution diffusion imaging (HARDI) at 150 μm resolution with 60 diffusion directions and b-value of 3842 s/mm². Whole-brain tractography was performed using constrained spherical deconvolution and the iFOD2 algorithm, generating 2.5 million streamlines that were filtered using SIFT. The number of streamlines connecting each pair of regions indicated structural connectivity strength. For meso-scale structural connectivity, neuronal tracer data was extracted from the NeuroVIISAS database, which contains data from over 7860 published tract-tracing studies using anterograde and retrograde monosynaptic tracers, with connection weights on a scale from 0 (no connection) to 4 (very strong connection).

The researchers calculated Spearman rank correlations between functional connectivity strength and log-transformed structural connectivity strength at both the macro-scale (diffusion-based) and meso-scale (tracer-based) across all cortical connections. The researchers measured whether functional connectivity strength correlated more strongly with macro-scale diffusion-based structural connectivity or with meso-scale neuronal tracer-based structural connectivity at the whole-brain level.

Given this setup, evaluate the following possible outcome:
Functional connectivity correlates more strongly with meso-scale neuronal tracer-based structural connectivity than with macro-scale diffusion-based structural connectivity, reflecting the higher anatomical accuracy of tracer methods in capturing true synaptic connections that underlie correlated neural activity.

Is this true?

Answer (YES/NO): NO